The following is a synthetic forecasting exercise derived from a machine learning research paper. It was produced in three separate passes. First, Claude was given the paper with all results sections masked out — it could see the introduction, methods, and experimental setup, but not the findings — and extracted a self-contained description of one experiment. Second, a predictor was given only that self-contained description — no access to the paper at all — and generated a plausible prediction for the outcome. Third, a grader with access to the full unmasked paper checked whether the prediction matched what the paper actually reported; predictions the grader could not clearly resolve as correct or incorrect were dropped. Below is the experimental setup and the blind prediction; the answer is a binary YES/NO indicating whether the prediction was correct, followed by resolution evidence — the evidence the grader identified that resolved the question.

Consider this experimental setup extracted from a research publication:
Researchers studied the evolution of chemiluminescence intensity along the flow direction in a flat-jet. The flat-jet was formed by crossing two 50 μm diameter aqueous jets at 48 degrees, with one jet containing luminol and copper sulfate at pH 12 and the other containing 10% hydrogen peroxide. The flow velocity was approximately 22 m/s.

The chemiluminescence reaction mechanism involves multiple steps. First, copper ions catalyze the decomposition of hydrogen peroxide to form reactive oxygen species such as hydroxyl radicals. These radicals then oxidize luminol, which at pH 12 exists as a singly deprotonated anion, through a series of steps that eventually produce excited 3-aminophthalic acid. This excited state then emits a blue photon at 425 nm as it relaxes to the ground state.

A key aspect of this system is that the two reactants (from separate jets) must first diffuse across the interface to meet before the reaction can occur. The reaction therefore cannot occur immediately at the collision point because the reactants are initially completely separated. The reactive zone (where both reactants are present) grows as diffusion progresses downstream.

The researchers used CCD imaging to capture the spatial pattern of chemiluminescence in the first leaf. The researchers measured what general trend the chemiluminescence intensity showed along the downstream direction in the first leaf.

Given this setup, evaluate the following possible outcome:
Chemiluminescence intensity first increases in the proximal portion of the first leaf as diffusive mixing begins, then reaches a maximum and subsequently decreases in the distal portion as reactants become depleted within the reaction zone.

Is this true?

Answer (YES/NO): NO